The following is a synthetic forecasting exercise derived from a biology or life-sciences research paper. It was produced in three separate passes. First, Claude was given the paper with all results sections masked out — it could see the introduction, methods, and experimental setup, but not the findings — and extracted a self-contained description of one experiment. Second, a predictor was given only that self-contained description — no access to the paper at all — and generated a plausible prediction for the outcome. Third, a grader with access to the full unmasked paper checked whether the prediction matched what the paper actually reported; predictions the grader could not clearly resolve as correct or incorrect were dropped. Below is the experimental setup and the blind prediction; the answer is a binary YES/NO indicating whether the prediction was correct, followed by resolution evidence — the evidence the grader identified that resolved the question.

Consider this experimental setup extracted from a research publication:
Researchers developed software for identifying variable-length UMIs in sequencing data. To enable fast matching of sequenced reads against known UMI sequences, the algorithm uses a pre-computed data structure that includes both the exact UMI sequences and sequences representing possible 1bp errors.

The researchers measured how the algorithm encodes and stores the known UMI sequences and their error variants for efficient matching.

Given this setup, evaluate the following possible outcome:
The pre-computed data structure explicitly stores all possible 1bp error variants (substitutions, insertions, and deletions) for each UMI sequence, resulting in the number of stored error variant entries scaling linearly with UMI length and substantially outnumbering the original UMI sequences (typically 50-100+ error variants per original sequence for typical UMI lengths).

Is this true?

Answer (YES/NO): NO